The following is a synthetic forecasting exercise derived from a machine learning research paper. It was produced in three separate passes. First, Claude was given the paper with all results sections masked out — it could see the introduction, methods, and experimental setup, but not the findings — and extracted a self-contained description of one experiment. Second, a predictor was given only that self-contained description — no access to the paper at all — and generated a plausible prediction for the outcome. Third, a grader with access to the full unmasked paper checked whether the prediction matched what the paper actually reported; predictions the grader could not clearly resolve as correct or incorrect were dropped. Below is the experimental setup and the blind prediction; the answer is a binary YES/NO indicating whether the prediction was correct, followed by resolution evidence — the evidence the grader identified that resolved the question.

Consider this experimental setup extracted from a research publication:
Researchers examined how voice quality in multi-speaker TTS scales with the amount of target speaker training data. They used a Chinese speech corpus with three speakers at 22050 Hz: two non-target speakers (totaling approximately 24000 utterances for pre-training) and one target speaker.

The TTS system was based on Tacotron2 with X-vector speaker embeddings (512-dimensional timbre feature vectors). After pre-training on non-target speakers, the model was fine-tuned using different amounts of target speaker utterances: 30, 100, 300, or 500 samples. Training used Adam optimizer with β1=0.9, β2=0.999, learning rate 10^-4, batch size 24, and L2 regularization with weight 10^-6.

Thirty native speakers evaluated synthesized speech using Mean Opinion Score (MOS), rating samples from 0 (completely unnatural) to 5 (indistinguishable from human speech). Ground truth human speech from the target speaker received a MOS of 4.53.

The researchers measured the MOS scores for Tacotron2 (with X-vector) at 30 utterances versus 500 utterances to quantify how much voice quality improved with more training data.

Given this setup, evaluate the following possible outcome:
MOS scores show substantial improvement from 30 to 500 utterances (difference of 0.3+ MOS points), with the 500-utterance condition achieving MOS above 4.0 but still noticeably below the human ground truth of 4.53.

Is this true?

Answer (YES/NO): NO